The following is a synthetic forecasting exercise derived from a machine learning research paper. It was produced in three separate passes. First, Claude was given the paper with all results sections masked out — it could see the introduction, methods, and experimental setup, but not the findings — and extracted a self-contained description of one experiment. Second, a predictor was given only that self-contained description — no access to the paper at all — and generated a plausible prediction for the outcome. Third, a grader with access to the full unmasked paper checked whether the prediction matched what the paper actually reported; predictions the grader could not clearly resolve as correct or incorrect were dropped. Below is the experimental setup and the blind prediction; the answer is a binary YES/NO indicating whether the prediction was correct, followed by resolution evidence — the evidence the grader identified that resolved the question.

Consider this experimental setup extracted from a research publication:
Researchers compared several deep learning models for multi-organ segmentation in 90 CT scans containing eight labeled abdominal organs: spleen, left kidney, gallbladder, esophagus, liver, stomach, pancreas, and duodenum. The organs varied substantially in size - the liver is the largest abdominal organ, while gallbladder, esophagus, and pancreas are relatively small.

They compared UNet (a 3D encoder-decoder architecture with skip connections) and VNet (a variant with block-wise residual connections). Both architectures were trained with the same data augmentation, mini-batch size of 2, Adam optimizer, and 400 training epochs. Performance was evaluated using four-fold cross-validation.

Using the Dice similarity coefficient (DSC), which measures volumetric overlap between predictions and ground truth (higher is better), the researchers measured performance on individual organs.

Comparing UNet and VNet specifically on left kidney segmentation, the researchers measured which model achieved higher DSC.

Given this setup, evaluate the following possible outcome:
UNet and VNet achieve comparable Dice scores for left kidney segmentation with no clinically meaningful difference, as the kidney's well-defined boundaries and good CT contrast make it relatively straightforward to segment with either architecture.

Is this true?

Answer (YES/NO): NO